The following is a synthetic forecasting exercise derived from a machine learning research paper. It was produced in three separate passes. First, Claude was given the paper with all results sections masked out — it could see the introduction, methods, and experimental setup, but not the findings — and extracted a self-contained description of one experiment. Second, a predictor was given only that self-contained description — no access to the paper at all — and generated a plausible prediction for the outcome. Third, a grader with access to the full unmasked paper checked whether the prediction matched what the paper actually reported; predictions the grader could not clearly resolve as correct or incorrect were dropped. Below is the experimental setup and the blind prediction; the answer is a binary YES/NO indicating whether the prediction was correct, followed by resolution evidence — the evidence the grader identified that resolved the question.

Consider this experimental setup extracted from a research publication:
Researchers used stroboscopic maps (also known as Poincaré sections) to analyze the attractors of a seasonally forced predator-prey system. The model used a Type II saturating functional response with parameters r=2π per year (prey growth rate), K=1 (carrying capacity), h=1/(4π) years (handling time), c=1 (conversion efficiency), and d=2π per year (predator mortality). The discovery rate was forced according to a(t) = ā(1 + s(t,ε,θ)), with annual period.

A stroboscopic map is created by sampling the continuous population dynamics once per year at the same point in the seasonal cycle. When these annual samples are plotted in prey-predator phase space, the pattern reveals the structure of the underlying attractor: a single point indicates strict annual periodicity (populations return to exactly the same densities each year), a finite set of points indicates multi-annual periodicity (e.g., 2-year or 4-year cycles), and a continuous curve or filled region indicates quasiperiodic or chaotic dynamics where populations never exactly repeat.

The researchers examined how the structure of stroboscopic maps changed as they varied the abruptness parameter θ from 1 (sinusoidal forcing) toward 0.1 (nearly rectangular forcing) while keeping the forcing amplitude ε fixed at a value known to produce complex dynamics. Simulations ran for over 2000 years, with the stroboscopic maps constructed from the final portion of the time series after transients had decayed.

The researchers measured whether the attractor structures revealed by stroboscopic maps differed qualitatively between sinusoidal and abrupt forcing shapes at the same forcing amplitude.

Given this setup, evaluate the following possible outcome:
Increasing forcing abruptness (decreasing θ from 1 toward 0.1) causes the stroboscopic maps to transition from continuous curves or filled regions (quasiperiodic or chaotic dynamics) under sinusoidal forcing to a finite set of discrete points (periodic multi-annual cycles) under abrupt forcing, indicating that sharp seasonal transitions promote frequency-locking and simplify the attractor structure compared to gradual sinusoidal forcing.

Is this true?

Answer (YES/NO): NO